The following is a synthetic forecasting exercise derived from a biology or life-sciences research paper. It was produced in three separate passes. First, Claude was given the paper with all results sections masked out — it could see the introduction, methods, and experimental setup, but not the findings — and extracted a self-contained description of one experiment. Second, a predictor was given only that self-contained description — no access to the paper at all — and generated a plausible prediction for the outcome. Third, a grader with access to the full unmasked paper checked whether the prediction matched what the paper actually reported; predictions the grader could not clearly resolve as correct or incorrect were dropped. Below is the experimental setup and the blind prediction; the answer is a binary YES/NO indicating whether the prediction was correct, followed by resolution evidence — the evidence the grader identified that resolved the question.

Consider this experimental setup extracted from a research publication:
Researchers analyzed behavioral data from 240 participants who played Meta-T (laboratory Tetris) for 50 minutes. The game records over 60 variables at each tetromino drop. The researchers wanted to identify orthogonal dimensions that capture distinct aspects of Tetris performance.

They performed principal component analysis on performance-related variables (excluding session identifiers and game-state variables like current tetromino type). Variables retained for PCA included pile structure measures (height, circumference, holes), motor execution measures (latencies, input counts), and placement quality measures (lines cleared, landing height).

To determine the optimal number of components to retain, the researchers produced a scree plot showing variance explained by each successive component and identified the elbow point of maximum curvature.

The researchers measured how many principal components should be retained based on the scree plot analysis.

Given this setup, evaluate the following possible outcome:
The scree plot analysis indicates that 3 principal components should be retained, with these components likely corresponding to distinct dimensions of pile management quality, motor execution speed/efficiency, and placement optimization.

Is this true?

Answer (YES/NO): NO